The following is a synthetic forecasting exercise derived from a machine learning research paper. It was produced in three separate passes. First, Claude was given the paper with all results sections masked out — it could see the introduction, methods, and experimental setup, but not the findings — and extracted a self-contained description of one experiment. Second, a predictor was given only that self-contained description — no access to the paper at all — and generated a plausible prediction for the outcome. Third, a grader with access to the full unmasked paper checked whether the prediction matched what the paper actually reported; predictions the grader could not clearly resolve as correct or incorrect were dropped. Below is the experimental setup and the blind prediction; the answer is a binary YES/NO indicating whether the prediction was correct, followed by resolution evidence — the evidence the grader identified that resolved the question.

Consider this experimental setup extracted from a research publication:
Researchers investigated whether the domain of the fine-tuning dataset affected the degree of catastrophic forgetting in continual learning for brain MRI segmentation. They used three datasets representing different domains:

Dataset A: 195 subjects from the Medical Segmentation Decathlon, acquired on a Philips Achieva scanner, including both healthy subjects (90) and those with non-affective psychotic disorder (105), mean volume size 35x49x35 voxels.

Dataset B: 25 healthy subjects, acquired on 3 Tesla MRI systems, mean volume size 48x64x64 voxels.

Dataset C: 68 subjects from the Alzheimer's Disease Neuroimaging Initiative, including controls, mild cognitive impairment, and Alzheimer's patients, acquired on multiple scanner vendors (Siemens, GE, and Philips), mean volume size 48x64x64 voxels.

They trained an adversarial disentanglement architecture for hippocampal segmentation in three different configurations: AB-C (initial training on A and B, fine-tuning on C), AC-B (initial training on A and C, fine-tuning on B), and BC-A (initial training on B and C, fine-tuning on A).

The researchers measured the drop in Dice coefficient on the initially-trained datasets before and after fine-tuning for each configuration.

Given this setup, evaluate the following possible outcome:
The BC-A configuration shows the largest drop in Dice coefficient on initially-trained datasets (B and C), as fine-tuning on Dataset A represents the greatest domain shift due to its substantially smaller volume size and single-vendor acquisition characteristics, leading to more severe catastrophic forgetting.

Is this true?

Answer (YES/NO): NO